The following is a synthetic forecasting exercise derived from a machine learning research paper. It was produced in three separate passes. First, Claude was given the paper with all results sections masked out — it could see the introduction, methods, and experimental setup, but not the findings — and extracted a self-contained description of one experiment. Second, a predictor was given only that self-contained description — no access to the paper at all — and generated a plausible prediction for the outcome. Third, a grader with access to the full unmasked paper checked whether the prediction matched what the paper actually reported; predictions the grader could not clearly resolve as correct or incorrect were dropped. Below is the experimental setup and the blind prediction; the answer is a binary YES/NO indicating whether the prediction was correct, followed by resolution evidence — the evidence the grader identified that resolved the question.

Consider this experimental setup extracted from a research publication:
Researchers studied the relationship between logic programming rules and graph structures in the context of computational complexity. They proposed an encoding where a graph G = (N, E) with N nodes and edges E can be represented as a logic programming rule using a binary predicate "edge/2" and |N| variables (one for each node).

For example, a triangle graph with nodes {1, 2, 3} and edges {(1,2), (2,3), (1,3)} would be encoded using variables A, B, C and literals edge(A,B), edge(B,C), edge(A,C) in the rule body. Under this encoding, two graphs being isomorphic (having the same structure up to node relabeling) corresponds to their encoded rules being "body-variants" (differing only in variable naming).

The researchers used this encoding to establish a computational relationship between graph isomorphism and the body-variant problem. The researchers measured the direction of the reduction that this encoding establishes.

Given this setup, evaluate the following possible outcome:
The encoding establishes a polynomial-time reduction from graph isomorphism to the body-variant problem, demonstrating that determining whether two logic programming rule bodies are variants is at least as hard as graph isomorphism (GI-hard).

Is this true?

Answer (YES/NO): YES